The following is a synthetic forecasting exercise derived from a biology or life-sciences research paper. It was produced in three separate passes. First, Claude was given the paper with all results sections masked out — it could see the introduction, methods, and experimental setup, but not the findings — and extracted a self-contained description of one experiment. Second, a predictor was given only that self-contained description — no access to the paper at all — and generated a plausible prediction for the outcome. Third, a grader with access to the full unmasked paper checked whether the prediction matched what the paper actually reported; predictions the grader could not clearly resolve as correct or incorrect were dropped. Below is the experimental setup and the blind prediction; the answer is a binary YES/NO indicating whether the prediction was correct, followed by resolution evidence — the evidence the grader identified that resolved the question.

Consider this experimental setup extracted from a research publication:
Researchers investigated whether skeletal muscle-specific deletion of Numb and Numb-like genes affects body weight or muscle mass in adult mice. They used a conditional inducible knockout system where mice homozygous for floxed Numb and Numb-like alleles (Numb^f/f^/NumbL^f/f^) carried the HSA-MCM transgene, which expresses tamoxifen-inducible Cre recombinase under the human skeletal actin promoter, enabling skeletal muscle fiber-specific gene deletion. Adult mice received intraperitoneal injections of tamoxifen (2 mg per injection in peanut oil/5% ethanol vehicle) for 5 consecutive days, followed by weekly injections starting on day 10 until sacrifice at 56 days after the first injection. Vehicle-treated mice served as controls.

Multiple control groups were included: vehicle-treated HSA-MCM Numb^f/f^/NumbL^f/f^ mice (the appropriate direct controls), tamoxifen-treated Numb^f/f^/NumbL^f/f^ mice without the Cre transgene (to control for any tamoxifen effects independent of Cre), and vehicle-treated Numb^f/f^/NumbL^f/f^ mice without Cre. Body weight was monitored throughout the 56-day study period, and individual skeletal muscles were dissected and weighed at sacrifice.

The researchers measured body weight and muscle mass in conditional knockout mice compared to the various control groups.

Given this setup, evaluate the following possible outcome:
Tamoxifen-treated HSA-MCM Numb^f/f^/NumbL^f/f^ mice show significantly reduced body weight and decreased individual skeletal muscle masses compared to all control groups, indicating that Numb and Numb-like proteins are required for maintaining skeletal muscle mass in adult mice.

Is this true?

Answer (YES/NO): NO